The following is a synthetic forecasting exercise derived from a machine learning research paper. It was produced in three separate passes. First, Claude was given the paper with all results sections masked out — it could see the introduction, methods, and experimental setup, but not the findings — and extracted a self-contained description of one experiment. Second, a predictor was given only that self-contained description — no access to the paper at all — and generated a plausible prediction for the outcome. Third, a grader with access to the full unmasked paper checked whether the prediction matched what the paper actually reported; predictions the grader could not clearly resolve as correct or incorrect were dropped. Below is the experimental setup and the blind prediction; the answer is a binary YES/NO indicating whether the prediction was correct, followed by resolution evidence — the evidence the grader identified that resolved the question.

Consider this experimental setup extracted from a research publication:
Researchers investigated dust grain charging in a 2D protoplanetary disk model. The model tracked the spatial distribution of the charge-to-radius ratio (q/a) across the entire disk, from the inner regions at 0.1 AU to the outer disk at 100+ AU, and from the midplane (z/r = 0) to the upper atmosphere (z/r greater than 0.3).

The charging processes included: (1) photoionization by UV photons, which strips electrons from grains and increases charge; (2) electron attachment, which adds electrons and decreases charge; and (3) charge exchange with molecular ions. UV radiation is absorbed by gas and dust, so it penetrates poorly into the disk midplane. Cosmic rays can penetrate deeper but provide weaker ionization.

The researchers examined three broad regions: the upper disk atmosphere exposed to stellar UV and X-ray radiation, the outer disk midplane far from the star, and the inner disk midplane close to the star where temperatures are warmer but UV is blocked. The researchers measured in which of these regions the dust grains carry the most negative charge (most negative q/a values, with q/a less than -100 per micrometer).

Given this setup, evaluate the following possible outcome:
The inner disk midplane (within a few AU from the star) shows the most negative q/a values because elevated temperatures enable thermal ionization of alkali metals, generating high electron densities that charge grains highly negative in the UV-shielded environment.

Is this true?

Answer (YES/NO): NO